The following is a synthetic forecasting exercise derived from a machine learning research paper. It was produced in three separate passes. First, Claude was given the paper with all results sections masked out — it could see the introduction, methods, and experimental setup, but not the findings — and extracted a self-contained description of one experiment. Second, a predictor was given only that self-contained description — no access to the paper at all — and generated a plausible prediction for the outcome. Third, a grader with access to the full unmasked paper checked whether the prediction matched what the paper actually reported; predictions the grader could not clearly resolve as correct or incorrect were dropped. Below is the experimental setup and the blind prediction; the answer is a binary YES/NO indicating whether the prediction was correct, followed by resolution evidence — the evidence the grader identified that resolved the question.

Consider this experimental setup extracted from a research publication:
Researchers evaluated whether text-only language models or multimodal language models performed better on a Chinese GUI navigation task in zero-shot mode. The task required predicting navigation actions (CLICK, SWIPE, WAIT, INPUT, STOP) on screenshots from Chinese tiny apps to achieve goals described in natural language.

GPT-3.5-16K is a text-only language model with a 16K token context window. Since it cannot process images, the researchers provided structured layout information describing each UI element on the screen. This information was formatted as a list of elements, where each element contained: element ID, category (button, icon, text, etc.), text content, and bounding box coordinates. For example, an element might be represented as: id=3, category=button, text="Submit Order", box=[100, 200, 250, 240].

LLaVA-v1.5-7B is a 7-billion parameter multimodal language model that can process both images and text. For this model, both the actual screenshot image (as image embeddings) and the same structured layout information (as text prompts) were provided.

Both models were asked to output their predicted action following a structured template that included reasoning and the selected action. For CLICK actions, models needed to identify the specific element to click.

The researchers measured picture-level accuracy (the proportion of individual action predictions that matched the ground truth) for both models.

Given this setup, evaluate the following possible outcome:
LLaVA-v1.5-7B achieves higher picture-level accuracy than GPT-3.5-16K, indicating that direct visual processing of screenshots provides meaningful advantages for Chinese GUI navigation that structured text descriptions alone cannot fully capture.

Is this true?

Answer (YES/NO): NO